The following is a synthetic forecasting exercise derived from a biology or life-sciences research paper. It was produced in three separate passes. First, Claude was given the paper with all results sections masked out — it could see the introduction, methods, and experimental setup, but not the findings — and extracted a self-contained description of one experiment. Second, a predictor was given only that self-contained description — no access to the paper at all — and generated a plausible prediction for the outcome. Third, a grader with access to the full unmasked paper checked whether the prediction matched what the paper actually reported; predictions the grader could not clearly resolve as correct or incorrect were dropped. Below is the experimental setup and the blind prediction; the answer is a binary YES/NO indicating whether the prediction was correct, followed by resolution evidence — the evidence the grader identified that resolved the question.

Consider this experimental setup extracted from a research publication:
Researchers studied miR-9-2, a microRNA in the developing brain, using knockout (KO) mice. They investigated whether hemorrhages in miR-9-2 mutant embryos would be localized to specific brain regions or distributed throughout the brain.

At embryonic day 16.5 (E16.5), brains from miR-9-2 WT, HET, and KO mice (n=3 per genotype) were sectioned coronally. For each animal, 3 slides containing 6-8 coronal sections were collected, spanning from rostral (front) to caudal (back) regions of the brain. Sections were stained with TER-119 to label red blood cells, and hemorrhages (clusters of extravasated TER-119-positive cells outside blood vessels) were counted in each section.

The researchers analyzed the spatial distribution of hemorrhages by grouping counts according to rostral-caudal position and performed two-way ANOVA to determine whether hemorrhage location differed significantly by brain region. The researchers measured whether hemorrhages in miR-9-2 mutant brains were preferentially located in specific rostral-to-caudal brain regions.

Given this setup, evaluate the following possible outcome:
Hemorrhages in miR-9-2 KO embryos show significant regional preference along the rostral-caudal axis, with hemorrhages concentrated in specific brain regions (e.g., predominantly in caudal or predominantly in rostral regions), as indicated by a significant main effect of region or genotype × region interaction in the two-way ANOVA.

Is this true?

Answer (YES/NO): NO